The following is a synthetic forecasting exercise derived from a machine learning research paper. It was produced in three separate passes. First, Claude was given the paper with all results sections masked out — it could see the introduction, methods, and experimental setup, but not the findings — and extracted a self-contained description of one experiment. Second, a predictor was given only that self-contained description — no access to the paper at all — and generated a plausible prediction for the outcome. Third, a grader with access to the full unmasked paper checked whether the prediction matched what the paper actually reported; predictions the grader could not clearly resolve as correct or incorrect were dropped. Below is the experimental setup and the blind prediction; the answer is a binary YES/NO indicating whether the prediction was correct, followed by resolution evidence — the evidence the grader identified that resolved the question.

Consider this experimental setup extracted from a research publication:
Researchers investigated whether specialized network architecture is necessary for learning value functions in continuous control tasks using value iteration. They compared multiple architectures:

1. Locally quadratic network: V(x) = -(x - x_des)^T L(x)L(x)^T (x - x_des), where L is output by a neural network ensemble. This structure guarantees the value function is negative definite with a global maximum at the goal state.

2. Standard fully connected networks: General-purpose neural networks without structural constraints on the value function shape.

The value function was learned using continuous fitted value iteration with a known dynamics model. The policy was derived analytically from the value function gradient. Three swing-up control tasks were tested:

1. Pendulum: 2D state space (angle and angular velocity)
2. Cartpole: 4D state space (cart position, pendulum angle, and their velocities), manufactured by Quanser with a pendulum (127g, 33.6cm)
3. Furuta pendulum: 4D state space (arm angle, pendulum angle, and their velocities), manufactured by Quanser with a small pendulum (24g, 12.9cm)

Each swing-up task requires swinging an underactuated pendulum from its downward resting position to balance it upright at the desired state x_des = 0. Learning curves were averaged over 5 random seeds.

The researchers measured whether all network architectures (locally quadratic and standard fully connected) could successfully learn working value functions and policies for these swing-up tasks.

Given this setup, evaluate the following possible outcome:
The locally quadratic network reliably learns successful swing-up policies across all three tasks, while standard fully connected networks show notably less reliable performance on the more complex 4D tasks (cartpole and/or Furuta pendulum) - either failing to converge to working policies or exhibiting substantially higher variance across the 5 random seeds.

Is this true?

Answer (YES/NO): YES